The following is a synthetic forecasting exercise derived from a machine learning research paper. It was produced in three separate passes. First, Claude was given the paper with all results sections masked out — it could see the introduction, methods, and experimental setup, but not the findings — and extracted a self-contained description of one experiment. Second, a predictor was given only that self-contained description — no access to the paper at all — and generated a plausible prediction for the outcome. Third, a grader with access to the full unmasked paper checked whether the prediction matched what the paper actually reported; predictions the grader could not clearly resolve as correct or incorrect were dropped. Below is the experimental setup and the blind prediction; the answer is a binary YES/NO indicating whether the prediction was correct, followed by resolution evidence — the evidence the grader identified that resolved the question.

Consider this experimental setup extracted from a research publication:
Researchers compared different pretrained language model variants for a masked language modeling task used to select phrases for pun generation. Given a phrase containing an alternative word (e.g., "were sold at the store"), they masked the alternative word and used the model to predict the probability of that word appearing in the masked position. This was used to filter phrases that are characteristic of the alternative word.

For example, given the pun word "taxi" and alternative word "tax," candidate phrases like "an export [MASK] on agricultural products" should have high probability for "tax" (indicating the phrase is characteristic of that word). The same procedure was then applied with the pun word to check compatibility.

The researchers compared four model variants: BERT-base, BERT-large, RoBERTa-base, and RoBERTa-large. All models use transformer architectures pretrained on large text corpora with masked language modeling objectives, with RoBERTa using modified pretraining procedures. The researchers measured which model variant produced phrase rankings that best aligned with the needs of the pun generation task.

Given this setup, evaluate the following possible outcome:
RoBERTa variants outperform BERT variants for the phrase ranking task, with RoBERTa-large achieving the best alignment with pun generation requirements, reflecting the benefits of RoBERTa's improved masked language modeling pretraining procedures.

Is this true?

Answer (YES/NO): NO